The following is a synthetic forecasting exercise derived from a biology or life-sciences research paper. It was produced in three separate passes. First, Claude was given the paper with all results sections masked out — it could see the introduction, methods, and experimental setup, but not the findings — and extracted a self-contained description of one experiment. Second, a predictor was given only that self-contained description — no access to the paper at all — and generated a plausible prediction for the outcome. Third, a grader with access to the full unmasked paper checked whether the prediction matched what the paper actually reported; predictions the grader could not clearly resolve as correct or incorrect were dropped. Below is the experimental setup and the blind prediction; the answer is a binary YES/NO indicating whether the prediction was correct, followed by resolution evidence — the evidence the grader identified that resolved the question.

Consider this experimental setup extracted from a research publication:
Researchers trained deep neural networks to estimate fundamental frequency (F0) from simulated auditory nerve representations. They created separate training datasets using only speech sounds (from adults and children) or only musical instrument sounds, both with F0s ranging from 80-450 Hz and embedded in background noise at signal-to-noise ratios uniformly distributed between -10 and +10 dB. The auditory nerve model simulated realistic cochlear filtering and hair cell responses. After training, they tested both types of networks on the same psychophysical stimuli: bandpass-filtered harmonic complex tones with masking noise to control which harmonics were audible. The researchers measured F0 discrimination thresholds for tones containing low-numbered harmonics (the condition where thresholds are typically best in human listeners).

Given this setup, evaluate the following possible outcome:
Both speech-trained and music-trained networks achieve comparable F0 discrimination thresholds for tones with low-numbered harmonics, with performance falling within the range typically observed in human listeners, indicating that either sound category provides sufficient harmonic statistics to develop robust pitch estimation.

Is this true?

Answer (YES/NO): NO